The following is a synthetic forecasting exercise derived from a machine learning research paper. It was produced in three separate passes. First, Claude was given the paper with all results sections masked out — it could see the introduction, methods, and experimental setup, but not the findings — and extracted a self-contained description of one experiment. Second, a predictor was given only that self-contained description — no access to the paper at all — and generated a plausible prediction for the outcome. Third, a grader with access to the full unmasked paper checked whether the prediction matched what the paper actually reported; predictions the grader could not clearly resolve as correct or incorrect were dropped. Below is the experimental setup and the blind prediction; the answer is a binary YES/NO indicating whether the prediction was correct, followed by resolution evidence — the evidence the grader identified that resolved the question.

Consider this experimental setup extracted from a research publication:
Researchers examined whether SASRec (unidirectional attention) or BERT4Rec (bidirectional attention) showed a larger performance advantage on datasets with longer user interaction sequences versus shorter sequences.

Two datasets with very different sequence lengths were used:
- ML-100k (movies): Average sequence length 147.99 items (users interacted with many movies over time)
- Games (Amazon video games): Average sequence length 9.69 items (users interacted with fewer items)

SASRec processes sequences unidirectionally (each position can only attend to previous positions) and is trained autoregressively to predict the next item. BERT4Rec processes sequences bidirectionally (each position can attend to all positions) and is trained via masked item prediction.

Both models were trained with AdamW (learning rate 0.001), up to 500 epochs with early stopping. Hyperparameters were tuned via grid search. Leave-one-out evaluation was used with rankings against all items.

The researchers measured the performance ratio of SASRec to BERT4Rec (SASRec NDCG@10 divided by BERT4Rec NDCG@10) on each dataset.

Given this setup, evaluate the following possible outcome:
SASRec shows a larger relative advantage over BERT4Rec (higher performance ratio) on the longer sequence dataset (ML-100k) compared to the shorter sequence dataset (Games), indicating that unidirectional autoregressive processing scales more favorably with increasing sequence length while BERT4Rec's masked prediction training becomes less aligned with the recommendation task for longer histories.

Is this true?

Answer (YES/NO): YES